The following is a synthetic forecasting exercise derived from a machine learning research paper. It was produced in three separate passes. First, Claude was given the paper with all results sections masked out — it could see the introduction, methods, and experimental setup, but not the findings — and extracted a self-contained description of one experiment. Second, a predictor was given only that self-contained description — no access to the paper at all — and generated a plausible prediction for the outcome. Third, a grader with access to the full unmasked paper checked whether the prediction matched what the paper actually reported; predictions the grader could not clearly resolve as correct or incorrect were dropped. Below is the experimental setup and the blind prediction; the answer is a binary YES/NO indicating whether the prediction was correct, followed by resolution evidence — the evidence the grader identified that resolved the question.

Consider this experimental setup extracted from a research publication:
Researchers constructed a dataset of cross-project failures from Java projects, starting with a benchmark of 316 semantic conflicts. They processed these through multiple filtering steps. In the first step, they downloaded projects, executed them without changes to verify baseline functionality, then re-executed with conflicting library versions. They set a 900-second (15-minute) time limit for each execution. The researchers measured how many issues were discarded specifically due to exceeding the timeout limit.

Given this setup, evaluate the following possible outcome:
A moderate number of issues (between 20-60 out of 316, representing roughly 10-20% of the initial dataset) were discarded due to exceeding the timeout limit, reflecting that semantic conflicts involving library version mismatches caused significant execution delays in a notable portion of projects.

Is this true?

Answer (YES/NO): NO